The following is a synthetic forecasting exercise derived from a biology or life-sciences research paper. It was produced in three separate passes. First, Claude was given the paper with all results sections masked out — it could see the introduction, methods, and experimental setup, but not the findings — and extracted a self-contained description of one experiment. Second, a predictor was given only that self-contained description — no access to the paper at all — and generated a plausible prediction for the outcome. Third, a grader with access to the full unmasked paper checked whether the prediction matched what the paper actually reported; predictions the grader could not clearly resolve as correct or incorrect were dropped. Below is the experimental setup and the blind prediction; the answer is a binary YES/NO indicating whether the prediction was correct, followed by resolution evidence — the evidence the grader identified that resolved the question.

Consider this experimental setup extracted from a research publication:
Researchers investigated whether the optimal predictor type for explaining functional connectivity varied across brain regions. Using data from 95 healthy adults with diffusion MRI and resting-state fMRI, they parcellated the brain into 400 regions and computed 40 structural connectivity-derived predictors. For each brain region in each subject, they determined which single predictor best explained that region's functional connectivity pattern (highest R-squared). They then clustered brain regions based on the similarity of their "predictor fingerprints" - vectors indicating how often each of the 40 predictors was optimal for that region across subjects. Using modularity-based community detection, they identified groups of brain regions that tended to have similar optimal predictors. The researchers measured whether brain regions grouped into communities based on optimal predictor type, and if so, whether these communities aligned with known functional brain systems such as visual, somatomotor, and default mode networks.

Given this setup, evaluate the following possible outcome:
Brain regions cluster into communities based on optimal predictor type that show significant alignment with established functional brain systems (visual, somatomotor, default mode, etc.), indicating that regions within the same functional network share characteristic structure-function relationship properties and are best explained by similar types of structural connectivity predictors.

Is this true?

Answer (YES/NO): NO